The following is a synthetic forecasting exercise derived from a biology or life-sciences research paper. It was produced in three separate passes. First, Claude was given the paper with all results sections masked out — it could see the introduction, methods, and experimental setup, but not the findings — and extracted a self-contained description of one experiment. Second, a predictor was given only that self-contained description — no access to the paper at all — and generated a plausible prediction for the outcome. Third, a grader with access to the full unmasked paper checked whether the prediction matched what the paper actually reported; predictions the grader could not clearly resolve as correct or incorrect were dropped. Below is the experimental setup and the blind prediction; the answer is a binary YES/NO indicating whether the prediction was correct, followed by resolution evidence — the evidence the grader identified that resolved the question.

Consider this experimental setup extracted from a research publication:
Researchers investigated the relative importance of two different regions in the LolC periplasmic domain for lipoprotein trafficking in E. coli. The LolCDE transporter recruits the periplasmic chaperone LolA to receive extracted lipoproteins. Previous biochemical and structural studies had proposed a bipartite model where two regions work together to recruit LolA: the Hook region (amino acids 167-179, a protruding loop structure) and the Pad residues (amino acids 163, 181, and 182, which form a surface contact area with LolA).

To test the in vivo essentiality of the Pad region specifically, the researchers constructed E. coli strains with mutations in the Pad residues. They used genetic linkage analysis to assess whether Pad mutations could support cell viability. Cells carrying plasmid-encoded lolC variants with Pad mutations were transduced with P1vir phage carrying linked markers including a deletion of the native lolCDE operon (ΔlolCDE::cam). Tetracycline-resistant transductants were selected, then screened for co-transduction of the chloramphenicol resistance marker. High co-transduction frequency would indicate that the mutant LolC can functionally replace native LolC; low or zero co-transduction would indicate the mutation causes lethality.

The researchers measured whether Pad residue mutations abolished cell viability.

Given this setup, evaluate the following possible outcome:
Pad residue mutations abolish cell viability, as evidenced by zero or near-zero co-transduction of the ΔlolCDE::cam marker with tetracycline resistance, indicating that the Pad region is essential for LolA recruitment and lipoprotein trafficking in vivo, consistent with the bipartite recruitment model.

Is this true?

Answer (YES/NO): NO